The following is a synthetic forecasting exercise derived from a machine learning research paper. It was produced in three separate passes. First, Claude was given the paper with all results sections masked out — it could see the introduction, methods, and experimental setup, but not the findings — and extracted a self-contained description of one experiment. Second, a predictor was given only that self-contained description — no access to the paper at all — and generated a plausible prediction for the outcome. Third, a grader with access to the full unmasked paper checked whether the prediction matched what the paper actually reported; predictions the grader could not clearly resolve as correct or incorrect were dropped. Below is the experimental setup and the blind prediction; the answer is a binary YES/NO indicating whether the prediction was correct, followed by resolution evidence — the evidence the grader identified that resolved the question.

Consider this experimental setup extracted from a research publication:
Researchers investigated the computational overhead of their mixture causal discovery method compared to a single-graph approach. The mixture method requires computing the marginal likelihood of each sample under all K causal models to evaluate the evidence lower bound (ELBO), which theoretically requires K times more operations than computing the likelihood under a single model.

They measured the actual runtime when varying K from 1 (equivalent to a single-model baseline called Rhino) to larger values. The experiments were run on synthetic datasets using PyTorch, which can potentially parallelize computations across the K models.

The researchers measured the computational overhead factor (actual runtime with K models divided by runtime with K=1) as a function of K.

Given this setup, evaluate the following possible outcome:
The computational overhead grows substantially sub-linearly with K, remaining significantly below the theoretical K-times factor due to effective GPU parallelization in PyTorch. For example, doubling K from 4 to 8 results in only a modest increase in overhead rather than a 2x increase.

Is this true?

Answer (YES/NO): YES